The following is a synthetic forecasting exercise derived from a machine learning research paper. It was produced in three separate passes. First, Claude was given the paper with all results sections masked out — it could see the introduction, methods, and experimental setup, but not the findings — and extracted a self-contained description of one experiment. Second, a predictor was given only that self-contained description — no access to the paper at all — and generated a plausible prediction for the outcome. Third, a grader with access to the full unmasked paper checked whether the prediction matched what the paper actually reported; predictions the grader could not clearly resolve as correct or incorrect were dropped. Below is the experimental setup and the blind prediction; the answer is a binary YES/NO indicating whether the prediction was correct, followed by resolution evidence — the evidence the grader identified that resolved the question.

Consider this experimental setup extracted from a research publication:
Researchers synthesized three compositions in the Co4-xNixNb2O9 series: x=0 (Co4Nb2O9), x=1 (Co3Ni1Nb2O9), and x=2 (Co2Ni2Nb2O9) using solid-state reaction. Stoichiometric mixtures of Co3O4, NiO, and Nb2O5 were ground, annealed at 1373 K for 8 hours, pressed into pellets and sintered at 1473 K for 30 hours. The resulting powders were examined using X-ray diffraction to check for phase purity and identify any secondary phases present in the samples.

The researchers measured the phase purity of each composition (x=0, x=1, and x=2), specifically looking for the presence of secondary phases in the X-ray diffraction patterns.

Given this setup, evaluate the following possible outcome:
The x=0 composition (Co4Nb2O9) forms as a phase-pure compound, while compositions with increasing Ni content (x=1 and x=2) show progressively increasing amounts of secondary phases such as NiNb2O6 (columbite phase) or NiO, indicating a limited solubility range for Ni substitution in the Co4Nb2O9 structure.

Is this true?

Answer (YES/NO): NO